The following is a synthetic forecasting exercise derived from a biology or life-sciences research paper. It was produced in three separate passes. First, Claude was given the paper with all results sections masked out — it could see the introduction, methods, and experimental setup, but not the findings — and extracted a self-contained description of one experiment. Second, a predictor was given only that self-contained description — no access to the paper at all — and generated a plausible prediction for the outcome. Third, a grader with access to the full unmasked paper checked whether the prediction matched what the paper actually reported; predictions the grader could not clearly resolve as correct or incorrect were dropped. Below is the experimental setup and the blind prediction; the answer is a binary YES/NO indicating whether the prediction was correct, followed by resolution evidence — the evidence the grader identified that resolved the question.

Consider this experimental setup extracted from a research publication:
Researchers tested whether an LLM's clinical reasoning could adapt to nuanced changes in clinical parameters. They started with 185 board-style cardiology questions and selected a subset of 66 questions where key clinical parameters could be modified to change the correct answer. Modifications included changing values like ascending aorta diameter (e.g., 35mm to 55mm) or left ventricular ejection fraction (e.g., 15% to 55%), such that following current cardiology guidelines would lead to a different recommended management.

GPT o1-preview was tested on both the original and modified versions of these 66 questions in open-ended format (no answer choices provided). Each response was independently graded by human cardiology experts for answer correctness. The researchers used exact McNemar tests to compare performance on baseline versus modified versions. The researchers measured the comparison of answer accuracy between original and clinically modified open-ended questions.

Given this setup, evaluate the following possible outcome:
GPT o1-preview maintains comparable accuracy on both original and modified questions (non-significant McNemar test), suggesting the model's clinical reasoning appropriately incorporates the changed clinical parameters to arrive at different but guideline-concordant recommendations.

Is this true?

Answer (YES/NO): NO